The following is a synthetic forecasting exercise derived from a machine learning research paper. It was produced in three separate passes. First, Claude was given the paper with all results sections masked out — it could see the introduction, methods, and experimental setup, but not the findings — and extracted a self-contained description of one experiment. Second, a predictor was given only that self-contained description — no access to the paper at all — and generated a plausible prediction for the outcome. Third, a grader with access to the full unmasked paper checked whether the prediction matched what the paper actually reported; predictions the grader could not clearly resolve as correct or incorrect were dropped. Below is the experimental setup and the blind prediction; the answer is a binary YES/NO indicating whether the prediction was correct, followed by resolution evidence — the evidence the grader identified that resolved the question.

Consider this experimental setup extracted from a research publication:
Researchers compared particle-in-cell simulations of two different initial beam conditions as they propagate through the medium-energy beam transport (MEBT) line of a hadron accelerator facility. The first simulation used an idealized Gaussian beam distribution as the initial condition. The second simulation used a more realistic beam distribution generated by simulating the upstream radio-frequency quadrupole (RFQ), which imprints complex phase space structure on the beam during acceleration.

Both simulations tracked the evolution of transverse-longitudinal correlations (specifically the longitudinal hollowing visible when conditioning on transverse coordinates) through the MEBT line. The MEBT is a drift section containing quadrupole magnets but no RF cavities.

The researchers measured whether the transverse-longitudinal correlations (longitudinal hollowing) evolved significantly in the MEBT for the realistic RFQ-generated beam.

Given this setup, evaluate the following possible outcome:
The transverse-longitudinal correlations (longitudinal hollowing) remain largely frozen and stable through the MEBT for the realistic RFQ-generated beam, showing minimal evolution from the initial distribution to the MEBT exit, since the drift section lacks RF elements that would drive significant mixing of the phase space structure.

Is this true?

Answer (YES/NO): YES